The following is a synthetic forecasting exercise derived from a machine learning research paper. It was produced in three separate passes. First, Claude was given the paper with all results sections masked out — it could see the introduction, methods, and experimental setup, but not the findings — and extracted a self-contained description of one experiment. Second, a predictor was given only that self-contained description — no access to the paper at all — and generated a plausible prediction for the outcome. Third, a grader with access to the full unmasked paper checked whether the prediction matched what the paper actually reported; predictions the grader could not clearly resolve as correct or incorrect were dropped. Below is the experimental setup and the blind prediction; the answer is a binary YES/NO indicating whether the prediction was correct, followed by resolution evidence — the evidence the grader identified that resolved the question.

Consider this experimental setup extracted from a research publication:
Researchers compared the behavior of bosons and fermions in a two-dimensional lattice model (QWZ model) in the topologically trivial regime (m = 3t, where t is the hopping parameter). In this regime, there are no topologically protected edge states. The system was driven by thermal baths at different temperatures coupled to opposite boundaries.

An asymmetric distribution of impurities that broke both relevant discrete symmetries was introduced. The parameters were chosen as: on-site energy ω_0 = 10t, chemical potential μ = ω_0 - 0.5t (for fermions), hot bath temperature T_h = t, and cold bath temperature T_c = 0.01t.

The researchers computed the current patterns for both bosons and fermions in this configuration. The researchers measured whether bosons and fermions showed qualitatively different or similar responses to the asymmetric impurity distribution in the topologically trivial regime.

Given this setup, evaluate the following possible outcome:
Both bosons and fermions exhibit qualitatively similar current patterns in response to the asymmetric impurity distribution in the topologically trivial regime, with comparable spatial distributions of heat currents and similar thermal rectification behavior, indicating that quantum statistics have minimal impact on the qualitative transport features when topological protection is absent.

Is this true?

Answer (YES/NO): YES